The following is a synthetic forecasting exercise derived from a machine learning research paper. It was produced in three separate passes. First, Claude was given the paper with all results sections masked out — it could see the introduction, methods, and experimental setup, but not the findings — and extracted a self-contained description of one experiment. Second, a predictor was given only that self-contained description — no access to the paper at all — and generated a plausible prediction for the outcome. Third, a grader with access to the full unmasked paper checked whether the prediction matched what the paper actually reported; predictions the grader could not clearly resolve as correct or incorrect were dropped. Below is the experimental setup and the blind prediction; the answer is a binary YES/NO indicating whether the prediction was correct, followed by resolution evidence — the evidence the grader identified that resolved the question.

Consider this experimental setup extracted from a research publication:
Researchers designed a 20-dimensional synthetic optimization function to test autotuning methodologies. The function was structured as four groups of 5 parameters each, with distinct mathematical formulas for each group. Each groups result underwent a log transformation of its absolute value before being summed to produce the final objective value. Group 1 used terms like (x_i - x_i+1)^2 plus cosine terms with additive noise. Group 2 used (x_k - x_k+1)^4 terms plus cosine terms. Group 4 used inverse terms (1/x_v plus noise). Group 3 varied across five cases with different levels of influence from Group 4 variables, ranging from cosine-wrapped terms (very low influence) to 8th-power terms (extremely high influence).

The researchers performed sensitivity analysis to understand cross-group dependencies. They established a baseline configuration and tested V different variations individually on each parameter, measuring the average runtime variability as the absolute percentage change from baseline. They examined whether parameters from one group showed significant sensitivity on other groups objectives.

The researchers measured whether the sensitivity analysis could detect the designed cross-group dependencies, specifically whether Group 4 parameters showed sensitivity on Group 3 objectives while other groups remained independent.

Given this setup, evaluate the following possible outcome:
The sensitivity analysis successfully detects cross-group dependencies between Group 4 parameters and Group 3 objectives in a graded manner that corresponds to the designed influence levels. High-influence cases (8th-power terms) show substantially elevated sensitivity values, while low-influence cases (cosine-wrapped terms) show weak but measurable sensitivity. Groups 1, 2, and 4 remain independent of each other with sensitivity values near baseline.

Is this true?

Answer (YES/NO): YES